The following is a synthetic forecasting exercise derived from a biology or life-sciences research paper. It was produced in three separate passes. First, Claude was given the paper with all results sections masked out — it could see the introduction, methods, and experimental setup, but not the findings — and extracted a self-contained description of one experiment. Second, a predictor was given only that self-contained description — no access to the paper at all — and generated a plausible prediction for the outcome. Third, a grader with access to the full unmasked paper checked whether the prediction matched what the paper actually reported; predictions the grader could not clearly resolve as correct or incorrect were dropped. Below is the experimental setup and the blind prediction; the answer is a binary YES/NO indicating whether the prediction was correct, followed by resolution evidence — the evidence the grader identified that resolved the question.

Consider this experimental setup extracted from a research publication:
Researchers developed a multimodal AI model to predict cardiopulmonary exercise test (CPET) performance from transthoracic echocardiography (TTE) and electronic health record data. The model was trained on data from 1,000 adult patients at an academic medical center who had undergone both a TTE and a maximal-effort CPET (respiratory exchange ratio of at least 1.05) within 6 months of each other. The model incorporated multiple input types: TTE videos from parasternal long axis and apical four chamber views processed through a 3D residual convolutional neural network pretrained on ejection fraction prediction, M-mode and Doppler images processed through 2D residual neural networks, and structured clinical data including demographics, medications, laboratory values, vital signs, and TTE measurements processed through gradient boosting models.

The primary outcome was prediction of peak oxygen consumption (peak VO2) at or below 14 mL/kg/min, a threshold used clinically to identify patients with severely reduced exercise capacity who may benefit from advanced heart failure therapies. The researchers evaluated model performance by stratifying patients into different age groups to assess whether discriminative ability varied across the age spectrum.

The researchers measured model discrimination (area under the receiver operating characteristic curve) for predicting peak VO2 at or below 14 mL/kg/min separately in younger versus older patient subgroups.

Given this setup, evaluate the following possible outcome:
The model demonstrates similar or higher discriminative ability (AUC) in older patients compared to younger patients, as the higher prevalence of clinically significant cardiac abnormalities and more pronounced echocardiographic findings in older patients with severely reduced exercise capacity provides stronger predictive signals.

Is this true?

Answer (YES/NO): NO